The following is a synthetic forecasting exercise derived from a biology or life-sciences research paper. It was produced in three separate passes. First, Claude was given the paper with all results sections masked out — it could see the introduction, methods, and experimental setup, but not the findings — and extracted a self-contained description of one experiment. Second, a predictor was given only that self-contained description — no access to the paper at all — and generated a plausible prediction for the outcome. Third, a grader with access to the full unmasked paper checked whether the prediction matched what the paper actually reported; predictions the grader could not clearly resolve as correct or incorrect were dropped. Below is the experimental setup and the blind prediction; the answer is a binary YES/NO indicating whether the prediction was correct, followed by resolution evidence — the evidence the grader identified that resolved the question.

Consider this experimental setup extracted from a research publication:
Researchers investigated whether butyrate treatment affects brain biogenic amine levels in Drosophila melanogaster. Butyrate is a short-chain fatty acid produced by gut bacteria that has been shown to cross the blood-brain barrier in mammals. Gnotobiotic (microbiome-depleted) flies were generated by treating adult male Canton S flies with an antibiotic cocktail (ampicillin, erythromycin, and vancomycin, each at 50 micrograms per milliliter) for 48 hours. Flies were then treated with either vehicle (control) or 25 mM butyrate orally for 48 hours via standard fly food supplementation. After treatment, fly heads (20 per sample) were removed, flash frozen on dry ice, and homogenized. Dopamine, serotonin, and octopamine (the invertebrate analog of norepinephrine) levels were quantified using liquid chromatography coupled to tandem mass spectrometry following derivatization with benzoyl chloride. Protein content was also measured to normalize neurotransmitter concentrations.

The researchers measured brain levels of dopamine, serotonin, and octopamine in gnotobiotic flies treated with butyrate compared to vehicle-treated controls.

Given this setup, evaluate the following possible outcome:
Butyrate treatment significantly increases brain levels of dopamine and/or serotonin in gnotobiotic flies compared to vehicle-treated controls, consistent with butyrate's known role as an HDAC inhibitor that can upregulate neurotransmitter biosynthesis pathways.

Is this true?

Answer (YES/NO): NO